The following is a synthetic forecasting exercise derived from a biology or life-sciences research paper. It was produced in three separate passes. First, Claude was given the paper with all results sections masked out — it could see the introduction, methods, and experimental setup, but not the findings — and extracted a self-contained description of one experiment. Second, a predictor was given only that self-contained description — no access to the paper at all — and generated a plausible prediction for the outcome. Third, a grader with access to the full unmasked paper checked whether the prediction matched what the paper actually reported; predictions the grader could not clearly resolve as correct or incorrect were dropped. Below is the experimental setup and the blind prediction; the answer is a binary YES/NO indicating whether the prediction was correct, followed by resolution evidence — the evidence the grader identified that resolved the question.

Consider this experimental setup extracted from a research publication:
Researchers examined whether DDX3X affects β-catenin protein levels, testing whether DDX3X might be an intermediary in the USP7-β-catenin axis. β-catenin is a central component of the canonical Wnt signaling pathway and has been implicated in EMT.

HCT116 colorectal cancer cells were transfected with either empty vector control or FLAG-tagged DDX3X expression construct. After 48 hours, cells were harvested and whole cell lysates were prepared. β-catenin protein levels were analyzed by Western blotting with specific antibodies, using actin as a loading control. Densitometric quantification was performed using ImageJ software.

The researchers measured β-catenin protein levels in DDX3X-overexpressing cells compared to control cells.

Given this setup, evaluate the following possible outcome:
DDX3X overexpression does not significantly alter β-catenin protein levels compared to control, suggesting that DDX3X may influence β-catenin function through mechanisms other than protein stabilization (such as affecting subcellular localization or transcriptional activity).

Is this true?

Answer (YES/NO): NO